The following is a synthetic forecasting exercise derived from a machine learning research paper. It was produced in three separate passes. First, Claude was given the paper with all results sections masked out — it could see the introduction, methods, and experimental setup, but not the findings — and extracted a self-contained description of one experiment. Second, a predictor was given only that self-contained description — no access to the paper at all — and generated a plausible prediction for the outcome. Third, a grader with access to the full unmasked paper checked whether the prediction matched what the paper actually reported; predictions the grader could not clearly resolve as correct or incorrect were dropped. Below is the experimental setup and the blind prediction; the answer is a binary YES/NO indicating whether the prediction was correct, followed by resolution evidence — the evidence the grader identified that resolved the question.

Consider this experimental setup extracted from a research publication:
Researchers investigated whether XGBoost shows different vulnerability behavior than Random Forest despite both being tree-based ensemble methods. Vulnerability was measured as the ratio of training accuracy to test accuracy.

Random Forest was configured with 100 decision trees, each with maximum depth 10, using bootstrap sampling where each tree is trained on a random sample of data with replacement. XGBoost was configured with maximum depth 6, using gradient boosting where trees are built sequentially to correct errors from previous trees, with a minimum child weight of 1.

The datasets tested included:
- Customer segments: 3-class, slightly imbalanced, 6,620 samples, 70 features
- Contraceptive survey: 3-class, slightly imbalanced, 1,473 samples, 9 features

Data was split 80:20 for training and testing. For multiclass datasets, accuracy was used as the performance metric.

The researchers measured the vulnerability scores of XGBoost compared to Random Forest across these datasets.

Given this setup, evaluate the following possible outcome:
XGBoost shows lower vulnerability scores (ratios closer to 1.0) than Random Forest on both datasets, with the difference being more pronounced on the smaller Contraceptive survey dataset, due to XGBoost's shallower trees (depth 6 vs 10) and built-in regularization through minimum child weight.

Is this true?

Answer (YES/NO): NO